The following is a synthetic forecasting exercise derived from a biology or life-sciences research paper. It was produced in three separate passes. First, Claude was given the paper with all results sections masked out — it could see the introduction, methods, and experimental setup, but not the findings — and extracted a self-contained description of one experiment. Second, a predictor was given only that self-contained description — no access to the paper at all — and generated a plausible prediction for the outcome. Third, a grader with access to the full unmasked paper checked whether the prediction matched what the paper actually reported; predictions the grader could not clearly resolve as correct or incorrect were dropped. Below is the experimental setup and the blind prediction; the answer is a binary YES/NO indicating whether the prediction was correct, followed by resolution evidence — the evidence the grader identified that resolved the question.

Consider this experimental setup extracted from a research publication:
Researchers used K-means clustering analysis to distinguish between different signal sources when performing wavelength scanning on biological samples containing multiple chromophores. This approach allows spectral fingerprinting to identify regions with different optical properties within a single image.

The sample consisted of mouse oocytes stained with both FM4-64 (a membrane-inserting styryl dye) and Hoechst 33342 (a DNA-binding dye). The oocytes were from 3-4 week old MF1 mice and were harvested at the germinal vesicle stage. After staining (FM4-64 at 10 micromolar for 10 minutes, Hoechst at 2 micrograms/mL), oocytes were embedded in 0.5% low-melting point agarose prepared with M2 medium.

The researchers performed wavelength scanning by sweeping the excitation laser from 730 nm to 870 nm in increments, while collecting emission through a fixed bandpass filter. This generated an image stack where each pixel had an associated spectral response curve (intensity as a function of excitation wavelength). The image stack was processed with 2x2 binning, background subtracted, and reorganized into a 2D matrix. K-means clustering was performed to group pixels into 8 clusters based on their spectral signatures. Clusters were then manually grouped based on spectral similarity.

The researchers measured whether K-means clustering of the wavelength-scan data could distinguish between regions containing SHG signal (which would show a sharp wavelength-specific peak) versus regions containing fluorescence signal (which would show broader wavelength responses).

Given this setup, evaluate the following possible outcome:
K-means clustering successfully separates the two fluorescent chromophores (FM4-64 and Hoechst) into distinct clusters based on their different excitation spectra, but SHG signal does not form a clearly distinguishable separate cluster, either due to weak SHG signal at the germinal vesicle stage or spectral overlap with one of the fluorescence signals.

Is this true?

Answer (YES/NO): NO